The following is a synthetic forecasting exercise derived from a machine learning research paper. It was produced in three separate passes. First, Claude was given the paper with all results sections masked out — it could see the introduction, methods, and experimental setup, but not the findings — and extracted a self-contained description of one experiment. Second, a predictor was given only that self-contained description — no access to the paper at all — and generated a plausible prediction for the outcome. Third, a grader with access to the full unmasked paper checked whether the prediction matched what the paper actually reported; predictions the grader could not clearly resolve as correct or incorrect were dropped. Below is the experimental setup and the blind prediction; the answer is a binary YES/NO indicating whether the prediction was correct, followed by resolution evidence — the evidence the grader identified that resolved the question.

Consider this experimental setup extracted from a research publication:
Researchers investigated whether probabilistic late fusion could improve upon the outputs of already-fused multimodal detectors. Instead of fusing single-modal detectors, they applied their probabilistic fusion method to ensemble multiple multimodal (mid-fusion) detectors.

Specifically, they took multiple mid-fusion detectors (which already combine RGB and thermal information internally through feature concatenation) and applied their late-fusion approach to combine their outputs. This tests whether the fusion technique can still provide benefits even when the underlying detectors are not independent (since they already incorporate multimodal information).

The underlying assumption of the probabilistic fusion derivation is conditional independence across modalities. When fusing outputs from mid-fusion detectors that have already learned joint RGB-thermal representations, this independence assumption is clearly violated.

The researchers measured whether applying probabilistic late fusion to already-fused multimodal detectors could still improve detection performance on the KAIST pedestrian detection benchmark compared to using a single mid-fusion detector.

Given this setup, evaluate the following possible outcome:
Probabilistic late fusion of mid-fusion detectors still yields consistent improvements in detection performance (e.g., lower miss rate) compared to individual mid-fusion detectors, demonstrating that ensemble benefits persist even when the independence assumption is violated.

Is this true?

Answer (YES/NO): YES